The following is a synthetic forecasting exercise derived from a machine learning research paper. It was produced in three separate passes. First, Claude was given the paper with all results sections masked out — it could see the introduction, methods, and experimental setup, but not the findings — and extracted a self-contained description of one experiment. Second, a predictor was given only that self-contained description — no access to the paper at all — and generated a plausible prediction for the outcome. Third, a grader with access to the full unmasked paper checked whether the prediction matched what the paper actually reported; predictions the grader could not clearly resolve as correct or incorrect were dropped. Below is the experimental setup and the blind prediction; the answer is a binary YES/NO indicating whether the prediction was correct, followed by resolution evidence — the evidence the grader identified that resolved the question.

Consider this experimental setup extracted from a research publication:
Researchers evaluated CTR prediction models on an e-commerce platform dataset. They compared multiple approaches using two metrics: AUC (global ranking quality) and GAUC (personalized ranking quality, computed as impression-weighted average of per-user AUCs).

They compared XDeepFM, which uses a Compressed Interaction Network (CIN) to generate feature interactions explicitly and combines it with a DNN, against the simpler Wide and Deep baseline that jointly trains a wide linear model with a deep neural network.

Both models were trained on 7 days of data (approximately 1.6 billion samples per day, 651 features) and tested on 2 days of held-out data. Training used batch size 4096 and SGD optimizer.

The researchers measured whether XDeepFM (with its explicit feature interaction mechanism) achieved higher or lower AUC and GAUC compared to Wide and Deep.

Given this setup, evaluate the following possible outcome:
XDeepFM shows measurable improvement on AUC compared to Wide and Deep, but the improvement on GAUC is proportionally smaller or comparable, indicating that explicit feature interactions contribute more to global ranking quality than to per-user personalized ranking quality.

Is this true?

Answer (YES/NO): NO